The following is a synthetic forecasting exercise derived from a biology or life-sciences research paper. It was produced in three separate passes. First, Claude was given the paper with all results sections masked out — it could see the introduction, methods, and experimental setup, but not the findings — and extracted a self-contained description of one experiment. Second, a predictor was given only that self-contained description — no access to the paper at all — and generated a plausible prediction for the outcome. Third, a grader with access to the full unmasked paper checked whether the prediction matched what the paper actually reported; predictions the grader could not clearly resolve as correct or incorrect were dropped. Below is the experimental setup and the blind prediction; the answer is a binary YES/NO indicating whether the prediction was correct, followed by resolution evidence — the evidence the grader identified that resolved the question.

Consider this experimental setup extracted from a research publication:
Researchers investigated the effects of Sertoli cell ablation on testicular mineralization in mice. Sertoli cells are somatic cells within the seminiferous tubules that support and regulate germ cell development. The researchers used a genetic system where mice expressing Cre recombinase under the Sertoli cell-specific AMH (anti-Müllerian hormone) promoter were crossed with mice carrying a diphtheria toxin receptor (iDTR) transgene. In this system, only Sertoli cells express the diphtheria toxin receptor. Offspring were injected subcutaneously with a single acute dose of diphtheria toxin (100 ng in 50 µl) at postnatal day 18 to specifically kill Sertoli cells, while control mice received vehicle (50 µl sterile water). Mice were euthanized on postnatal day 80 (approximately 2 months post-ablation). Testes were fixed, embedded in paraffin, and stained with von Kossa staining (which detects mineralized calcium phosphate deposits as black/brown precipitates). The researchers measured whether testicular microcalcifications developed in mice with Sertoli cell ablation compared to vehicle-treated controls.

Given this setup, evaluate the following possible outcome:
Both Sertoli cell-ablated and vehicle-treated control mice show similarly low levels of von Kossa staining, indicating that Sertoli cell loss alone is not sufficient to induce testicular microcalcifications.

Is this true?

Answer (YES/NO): NO